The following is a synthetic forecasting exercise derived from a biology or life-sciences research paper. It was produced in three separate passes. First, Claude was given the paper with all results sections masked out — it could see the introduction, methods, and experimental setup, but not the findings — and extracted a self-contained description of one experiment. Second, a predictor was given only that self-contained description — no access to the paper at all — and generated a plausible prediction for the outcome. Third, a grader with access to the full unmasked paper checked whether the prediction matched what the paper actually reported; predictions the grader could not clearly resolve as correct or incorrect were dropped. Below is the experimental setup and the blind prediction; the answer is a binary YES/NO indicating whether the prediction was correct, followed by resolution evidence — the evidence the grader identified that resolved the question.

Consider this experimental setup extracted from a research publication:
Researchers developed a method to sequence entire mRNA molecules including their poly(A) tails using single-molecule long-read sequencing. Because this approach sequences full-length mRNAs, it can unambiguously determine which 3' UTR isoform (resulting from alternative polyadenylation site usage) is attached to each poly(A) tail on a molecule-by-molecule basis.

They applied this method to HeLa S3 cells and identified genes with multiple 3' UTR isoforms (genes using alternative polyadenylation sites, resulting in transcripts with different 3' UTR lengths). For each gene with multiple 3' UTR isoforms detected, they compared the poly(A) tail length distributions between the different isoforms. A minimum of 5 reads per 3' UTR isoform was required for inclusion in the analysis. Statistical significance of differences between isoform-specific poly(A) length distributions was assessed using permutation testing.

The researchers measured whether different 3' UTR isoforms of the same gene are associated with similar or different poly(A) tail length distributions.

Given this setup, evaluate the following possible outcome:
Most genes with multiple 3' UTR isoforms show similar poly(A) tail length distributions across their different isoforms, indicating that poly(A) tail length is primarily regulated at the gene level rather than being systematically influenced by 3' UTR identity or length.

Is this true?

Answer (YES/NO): NO